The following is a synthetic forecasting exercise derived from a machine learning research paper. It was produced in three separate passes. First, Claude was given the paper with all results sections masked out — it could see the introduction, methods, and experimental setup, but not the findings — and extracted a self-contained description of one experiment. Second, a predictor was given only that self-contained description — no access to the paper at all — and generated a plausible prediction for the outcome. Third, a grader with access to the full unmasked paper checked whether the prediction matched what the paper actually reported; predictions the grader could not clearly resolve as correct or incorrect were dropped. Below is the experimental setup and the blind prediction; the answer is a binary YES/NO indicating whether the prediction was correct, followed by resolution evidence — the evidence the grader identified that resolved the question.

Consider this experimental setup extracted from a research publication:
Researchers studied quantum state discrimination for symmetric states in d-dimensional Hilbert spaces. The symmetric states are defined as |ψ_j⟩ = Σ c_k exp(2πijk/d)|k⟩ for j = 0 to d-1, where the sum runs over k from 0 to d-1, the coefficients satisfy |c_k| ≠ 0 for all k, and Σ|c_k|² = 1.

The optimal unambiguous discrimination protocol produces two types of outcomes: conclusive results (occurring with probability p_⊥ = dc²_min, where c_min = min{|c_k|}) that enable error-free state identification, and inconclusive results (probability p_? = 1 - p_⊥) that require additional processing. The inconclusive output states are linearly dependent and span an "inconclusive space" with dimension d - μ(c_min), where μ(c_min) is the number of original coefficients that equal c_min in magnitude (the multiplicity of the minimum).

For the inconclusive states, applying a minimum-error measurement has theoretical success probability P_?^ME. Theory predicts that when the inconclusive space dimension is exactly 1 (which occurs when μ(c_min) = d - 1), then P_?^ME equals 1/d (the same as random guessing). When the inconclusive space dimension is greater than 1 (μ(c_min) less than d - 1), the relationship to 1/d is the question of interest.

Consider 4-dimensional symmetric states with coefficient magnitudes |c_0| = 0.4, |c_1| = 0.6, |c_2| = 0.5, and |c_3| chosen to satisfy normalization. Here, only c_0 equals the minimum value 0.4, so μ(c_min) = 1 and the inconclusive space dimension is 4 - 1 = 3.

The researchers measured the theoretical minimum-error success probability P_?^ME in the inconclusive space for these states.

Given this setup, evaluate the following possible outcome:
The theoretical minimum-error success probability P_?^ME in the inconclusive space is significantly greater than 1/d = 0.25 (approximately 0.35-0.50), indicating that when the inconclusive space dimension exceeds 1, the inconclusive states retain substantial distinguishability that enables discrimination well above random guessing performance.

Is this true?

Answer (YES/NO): NO